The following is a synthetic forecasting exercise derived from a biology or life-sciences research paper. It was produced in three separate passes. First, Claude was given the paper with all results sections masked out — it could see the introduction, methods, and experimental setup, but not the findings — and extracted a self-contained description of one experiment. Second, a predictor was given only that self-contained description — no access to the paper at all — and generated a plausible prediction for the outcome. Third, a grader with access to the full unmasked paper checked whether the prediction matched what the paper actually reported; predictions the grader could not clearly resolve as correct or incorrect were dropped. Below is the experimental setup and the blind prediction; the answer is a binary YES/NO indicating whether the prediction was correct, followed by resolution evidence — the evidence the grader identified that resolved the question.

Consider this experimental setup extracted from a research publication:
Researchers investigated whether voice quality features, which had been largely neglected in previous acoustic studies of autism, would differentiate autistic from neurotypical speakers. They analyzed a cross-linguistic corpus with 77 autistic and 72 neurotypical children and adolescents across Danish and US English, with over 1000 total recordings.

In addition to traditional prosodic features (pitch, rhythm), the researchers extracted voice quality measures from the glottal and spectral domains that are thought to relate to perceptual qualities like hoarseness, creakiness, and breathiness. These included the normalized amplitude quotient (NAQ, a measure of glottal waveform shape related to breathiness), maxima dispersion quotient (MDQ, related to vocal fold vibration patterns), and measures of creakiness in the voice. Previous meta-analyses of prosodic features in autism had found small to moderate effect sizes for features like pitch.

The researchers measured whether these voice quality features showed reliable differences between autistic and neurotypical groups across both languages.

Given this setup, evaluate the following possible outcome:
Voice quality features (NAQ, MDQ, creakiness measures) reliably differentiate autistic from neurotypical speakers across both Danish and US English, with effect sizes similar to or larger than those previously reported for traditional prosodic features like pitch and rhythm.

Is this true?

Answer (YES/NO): NO